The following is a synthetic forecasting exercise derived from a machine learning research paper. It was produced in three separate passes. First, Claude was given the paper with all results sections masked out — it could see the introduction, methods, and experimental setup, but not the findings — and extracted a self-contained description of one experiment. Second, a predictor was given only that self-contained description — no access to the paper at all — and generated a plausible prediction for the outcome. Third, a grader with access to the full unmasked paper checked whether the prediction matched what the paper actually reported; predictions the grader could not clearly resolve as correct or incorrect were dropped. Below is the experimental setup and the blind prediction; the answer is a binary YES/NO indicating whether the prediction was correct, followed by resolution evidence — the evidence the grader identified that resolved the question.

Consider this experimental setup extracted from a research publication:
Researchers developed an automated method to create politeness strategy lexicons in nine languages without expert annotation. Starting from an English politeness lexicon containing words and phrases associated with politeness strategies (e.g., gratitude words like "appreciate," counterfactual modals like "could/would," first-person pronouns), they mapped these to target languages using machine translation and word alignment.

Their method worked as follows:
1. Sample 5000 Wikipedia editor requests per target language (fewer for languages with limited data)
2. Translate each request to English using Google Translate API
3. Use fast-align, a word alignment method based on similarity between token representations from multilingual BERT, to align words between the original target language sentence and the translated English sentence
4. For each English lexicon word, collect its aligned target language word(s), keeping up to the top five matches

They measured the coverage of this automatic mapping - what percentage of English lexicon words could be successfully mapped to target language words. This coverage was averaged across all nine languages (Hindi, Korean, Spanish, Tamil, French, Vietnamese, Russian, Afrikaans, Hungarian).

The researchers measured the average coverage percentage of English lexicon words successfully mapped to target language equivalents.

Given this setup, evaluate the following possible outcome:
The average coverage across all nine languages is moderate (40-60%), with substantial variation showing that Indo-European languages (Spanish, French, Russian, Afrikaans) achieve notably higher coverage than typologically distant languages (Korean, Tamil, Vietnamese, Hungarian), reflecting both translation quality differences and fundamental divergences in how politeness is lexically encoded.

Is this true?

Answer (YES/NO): NO